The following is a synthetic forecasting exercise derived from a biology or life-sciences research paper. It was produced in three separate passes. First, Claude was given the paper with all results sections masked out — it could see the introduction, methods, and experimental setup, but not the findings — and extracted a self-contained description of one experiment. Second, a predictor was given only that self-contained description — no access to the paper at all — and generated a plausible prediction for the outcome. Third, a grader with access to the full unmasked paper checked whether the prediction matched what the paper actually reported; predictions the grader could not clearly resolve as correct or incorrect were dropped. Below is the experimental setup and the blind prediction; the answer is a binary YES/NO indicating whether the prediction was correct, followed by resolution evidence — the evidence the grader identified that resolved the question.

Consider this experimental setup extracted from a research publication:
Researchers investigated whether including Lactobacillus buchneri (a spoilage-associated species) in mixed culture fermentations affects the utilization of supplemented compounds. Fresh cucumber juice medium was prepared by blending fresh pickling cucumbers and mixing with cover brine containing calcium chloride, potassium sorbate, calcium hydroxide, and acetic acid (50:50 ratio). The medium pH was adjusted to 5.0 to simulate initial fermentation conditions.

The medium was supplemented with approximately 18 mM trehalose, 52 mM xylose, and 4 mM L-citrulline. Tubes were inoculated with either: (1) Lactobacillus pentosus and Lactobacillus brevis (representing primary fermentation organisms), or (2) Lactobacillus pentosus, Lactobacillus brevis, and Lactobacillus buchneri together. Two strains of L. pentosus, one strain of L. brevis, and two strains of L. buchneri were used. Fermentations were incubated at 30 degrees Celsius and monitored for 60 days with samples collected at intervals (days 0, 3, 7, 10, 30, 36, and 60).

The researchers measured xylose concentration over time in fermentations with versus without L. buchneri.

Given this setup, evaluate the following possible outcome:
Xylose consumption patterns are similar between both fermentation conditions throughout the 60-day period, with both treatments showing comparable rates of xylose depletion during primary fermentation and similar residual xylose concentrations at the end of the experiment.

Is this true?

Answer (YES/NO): YES